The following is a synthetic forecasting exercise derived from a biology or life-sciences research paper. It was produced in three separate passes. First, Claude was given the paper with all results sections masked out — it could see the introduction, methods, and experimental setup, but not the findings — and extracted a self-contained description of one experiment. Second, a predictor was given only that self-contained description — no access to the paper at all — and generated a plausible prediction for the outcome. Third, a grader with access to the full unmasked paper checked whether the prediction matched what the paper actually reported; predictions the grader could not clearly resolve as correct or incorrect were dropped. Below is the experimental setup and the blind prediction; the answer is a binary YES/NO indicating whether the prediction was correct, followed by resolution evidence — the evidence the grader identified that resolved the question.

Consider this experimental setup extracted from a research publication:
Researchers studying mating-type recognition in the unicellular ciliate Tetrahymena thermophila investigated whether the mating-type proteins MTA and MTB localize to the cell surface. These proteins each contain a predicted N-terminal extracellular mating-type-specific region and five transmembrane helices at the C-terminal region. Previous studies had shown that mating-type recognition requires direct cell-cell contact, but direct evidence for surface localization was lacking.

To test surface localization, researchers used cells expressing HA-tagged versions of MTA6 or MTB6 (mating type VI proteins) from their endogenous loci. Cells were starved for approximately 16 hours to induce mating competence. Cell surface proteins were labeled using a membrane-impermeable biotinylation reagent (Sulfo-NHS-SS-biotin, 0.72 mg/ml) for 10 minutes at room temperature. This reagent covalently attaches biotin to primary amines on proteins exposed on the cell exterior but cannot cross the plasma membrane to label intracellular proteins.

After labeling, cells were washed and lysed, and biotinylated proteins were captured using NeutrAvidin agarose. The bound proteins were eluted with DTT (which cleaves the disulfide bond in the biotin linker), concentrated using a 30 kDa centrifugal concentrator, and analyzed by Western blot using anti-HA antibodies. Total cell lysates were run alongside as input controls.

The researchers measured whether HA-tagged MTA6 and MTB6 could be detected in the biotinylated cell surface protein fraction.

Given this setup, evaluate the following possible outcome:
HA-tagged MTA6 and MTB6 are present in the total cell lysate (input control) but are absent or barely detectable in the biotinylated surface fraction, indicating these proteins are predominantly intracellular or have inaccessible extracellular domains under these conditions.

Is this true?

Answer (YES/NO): NO